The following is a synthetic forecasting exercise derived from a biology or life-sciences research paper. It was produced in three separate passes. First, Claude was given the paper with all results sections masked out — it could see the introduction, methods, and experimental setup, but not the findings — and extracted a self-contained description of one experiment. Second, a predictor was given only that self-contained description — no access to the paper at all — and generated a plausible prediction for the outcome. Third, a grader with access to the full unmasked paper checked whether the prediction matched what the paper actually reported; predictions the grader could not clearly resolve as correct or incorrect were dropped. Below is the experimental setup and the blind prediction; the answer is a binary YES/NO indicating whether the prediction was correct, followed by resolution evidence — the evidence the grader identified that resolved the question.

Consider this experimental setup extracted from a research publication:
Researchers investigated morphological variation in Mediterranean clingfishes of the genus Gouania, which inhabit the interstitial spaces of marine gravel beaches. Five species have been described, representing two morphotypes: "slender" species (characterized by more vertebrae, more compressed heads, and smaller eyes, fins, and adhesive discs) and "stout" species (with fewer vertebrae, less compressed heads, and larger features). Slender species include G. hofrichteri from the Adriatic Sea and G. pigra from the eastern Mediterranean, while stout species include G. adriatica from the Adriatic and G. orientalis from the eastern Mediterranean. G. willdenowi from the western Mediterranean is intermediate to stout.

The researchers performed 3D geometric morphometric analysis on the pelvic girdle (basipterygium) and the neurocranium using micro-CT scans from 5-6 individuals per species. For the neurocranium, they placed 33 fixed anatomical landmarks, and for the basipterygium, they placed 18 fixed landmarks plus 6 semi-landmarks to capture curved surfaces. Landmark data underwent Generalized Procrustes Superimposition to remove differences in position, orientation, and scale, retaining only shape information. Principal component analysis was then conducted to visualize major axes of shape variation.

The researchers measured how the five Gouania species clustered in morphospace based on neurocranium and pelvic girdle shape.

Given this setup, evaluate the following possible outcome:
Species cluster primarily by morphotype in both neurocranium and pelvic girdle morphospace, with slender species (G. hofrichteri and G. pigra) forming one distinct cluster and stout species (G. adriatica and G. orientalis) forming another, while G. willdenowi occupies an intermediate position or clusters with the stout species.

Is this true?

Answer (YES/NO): YES